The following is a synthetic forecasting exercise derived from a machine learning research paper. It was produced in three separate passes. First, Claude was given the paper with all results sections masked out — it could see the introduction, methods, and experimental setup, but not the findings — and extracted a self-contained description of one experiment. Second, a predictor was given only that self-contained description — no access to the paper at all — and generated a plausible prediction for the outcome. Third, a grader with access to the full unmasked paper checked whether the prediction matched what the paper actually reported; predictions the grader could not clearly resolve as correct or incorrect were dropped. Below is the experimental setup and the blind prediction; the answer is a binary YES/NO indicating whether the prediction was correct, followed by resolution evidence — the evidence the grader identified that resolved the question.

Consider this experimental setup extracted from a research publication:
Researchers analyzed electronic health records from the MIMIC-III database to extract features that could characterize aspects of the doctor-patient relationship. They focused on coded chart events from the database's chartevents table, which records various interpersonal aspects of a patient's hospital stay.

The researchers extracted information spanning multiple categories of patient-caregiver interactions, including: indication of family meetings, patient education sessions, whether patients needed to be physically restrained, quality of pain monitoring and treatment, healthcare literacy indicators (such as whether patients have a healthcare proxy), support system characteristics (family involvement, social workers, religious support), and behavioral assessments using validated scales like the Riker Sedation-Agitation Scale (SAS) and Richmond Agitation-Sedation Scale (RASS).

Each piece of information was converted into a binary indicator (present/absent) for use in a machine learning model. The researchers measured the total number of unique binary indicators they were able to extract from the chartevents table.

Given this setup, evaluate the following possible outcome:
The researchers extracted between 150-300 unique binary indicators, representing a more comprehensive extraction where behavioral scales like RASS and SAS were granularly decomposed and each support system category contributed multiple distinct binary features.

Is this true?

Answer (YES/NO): NO